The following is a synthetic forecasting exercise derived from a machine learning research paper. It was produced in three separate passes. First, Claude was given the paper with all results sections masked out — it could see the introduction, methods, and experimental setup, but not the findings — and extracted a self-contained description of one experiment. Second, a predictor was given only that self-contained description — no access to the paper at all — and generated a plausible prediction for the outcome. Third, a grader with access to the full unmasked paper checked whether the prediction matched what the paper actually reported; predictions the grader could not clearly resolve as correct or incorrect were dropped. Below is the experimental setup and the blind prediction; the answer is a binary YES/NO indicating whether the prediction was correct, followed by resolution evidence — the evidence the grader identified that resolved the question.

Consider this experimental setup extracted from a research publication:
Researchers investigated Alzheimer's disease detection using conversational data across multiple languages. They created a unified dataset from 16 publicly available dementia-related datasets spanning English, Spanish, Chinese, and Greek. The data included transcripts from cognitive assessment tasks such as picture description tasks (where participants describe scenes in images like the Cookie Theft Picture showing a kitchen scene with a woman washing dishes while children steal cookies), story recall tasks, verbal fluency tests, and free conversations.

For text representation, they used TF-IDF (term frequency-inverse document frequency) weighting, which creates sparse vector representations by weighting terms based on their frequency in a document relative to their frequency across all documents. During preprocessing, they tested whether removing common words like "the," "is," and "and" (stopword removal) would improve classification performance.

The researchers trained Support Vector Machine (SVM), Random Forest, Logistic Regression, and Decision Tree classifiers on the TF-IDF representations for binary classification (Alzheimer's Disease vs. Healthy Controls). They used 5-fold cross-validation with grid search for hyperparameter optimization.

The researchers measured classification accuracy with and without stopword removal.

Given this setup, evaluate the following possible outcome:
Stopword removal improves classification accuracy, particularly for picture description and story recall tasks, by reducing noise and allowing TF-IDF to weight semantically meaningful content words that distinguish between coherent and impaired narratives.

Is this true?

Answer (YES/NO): NO